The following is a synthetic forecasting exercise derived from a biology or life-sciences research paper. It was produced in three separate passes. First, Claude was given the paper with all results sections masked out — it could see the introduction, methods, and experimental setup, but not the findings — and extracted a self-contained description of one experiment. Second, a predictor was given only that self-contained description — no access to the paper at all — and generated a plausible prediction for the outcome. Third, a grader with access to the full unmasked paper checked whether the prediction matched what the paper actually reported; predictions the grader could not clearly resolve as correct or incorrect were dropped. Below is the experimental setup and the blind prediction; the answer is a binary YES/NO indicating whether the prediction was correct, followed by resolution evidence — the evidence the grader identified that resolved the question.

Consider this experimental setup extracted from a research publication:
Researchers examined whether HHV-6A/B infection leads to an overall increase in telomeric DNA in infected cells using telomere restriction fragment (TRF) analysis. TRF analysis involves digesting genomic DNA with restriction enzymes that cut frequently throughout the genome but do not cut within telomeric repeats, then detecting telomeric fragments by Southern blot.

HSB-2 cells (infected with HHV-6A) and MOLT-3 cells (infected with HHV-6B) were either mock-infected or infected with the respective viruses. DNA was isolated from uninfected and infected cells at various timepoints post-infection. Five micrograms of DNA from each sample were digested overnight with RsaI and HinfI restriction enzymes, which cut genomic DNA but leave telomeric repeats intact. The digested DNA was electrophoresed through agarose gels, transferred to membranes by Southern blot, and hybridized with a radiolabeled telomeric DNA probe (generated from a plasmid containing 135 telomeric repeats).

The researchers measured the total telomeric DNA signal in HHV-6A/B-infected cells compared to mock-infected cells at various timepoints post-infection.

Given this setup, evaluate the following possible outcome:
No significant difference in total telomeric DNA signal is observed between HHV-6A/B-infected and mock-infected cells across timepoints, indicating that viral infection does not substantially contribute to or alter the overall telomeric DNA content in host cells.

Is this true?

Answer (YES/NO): NO